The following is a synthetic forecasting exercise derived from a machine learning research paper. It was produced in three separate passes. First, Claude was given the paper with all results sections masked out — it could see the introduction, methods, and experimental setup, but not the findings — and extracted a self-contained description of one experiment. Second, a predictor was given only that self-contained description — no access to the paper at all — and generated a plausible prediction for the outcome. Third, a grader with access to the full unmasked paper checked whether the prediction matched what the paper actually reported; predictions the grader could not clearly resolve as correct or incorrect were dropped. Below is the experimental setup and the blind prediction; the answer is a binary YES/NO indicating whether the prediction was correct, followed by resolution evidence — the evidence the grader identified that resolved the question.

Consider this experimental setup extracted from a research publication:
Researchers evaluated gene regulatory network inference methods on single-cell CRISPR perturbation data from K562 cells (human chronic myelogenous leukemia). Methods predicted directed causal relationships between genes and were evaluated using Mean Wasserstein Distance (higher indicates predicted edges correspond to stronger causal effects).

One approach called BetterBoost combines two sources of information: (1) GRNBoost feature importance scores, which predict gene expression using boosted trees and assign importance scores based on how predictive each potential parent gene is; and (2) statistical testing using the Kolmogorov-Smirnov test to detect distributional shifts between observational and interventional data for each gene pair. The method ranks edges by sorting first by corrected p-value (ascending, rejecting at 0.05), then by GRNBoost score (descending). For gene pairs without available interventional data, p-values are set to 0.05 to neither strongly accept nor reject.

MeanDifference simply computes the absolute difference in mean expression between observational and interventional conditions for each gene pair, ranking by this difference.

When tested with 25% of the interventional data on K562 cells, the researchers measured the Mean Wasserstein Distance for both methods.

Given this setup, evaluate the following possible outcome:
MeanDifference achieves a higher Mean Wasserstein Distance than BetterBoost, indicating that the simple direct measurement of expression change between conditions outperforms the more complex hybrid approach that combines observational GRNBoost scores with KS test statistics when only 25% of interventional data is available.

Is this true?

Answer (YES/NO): YES